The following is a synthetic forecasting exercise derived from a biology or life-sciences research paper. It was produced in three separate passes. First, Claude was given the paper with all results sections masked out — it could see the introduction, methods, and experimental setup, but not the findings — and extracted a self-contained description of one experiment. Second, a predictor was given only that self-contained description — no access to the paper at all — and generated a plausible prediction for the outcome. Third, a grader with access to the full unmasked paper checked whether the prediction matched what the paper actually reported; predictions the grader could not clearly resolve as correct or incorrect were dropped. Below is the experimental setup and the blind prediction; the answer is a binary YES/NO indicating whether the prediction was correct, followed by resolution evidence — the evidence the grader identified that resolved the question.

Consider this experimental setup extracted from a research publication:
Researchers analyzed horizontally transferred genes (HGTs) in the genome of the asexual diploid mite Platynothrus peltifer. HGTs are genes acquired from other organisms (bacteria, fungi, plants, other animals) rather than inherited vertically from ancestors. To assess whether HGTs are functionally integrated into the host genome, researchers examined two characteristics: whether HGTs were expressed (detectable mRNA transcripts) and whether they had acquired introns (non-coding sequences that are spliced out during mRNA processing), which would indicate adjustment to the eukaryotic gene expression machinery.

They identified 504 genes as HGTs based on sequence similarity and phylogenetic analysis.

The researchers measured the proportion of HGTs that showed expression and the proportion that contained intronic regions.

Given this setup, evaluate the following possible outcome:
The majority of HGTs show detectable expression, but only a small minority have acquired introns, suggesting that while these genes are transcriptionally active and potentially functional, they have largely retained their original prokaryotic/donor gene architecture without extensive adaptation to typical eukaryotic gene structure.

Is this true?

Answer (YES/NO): NO